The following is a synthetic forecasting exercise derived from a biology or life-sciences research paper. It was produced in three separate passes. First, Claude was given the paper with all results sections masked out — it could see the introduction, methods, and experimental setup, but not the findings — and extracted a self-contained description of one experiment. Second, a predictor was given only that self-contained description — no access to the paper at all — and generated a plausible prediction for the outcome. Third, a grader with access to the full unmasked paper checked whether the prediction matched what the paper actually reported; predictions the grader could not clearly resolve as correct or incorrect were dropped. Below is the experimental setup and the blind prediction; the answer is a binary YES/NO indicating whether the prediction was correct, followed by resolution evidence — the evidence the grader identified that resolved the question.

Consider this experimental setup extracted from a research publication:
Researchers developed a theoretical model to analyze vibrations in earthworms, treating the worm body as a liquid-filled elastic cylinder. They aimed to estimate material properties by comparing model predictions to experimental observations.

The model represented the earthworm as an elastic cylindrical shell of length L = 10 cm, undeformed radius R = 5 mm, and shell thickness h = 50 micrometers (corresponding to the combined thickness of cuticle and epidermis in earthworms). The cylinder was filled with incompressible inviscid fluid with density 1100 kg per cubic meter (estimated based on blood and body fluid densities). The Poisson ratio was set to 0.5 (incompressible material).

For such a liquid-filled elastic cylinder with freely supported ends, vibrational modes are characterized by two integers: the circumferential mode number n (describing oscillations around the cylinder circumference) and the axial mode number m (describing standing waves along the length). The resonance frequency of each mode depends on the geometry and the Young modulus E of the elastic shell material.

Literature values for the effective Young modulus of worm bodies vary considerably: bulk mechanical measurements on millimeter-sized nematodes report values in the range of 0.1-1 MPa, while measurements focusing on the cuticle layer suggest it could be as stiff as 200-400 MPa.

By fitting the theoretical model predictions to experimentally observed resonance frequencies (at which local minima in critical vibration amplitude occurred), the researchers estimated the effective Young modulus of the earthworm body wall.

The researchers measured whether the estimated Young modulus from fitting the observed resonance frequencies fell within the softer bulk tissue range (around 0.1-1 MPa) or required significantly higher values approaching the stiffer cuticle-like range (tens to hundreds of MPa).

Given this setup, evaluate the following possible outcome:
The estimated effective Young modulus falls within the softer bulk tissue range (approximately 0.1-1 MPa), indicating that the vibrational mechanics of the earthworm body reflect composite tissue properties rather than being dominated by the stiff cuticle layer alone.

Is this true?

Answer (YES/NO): NO